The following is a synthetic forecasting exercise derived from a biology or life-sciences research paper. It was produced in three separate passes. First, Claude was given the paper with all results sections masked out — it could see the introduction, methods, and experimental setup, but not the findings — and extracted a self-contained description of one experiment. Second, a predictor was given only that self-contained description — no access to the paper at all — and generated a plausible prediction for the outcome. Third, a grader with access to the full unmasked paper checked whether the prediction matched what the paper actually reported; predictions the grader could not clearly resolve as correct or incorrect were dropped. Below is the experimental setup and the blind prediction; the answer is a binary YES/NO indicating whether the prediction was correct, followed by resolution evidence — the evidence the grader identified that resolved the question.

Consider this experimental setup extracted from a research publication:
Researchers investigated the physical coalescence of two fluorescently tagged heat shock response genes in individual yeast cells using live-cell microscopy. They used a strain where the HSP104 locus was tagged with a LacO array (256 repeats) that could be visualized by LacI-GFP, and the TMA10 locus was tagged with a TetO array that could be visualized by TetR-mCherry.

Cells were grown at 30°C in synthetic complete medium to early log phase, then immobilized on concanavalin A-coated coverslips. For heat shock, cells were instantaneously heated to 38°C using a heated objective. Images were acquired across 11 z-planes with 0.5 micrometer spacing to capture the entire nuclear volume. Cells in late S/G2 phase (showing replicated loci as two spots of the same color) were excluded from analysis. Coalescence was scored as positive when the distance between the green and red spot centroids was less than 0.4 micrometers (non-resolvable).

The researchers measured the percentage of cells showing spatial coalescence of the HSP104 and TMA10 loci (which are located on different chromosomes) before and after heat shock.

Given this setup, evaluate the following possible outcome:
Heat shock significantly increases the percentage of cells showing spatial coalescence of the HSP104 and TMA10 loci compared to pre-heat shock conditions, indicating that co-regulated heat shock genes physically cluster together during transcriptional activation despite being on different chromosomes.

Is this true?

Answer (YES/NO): YES